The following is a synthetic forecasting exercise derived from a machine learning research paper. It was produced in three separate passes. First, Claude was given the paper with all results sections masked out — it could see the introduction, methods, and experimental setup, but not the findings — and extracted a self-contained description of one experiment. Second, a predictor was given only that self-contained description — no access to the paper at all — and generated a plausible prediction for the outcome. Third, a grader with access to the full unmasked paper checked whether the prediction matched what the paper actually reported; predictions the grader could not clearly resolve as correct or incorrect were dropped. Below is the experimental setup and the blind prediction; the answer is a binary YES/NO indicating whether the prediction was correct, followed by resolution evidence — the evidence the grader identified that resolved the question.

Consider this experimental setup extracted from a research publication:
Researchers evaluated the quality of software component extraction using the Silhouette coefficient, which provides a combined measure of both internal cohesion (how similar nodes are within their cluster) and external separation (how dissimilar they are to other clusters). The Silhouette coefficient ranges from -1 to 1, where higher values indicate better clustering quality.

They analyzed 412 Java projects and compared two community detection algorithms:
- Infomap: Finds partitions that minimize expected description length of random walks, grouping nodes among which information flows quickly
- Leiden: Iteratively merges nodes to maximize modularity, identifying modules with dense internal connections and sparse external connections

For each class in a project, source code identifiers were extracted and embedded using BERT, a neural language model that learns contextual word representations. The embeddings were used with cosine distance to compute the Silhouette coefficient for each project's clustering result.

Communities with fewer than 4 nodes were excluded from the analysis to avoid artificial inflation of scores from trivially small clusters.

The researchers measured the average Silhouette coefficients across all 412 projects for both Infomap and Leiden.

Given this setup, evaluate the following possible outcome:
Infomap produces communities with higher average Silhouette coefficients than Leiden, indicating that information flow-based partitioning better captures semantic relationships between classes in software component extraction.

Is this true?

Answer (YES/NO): NO